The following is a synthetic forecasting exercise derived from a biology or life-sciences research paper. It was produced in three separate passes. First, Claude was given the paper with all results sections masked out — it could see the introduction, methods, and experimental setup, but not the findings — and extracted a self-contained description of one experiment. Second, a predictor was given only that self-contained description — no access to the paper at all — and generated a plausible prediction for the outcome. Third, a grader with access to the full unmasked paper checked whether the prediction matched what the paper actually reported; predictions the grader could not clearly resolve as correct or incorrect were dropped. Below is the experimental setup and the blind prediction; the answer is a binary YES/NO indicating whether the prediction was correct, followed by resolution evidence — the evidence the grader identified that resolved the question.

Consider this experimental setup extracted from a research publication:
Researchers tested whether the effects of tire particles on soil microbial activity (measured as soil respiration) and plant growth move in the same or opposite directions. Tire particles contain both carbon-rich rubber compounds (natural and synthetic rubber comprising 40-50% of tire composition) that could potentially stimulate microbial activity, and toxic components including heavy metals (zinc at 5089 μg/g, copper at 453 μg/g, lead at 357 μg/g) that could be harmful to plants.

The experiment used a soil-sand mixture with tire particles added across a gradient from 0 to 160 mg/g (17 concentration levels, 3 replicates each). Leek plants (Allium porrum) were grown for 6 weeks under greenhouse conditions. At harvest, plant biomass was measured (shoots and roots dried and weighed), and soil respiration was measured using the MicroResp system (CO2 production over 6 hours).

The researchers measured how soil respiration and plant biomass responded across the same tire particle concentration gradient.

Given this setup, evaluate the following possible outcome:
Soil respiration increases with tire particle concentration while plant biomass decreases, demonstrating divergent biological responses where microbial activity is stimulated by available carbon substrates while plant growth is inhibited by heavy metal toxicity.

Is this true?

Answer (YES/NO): YES